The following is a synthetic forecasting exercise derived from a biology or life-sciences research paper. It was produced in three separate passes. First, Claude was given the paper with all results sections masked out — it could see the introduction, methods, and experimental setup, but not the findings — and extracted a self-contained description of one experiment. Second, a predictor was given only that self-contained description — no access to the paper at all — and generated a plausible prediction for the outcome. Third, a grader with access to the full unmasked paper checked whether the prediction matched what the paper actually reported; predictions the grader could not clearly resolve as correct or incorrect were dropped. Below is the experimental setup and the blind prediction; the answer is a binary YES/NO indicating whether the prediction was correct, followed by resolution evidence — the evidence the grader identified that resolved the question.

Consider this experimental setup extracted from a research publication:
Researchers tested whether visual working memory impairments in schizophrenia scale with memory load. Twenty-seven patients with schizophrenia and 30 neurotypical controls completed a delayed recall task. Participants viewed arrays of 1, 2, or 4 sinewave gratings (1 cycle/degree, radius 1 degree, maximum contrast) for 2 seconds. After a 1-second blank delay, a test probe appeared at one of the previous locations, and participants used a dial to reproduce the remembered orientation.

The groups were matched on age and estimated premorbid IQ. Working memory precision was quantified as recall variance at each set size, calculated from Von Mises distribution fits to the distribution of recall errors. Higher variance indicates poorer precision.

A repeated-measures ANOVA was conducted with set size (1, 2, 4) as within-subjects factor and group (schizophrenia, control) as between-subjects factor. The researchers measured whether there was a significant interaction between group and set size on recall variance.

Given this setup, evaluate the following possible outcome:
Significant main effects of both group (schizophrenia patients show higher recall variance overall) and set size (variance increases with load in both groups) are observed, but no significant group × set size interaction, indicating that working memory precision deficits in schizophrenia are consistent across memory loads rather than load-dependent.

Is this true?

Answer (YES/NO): NO